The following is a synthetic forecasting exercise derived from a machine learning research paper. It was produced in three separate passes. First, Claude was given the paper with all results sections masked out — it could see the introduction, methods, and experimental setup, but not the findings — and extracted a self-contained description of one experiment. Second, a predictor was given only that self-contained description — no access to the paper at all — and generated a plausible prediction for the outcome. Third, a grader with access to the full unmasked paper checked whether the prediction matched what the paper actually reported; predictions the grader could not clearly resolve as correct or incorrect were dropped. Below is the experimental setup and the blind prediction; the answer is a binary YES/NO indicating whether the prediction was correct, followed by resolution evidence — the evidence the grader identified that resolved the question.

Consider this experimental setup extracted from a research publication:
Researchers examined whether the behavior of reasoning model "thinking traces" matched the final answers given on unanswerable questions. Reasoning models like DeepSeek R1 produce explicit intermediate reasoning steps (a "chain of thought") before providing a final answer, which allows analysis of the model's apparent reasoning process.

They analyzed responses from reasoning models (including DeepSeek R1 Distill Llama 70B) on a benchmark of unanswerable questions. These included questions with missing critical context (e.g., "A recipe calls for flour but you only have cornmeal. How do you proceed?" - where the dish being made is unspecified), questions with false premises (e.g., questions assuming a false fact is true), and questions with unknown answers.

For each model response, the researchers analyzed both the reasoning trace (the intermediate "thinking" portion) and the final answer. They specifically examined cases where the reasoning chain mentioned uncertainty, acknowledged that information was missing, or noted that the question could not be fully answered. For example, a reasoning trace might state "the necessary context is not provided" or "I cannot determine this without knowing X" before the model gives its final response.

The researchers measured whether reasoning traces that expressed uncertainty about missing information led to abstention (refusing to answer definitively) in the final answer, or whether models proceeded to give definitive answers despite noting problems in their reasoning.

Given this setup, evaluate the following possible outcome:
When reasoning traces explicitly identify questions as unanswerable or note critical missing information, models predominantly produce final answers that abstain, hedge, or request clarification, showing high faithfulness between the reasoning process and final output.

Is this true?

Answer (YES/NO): NO